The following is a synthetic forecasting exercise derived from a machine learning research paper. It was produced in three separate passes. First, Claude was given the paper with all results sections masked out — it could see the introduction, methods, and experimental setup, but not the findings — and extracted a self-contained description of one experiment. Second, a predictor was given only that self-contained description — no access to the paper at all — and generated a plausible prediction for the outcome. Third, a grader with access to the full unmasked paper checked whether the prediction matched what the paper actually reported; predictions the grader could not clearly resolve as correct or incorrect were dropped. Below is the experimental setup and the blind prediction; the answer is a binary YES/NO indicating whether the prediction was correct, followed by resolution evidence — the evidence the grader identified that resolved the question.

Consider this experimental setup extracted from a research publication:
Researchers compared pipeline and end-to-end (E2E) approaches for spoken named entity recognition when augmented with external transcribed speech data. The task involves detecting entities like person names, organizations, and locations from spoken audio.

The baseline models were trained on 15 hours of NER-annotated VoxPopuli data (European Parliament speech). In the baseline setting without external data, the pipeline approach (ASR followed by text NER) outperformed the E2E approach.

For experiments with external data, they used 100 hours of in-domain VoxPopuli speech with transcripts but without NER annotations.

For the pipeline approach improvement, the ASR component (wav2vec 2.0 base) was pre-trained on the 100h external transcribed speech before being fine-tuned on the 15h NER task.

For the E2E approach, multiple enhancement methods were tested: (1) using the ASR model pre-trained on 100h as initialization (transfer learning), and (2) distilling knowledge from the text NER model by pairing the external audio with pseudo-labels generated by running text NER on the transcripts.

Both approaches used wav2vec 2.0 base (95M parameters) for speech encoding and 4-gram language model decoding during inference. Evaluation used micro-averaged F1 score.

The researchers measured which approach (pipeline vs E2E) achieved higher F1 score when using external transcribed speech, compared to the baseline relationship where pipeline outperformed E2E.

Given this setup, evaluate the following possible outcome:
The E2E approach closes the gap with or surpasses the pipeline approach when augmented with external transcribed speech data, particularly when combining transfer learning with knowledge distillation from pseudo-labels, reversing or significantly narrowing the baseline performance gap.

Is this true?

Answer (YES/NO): YES